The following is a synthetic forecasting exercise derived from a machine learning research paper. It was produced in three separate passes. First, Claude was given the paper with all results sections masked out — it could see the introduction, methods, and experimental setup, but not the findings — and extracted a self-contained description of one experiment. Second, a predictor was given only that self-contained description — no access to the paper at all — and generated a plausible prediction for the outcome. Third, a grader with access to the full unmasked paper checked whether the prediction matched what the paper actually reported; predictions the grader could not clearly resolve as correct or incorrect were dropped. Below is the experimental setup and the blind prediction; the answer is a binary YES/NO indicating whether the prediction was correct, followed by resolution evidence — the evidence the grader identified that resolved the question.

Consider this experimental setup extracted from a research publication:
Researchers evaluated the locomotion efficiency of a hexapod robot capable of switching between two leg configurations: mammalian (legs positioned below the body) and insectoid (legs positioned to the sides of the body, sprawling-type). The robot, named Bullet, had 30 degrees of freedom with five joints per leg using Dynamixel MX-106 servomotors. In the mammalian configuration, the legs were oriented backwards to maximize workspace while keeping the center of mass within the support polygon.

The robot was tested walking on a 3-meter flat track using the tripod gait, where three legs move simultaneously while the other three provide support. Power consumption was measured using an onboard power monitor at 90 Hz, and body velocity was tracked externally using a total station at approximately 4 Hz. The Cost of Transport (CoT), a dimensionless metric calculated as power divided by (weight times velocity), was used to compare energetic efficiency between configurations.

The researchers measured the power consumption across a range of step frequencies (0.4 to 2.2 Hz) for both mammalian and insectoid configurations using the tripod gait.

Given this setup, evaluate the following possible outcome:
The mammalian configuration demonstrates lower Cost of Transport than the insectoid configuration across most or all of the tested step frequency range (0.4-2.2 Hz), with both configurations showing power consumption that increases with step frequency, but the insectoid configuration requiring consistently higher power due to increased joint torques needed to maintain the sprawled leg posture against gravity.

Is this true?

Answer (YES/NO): NO